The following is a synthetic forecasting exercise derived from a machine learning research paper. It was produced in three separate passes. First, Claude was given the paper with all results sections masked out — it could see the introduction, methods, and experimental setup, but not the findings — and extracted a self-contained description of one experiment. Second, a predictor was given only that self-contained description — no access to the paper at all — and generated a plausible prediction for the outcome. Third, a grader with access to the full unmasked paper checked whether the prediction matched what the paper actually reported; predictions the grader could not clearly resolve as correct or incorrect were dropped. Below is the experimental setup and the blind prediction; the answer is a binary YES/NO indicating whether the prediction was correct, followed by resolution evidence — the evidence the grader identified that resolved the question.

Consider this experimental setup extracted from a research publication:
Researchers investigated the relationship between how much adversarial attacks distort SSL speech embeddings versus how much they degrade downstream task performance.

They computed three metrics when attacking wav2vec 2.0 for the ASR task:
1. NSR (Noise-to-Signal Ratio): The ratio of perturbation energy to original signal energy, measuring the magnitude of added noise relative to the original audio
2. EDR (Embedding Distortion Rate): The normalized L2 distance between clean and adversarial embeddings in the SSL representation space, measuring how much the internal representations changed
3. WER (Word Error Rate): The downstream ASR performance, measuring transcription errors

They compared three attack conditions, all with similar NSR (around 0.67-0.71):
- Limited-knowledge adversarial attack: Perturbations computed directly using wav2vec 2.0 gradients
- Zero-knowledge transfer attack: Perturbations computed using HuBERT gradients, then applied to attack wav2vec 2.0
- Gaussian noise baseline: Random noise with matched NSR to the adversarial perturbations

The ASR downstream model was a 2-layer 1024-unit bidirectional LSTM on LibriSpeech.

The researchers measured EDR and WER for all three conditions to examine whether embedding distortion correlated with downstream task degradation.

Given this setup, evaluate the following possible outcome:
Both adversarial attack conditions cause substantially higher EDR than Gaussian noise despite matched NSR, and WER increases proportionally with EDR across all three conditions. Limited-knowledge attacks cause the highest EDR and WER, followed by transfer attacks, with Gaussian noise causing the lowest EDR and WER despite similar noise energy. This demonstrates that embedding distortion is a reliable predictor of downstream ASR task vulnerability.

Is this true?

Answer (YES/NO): YES